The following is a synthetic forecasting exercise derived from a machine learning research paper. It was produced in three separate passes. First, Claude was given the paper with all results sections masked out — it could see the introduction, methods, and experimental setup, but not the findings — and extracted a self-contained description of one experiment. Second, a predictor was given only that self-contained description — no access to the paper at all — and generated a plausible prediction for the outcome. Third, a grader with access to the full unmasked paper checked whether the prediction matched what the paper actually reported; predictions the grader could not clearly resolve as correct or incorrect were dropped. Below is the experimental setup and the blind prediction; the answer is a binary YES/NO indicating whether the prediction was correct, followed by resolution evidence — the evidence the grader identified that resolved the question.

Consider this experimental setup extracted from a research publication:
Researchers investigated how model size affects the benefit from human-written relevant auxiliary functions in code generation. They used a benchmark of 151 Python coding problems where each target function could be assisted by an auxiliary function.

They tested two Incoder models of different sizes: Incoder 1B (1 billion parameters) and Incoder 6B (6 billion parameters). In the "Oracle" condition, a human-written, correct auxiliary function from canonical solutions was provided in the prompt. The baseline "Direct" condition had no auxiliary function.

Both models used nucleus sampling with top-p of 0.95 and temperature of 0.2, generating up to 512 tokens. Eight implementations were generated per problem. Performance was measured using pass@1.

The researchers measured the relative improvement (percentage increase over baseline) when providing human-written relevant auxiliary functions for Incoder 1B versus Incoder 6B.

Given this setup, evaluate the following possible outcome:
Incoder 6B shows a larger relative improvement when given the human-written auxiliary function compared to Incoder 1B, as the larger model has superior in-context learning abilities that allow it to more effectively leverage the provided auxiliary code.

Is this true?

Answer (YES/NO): NO